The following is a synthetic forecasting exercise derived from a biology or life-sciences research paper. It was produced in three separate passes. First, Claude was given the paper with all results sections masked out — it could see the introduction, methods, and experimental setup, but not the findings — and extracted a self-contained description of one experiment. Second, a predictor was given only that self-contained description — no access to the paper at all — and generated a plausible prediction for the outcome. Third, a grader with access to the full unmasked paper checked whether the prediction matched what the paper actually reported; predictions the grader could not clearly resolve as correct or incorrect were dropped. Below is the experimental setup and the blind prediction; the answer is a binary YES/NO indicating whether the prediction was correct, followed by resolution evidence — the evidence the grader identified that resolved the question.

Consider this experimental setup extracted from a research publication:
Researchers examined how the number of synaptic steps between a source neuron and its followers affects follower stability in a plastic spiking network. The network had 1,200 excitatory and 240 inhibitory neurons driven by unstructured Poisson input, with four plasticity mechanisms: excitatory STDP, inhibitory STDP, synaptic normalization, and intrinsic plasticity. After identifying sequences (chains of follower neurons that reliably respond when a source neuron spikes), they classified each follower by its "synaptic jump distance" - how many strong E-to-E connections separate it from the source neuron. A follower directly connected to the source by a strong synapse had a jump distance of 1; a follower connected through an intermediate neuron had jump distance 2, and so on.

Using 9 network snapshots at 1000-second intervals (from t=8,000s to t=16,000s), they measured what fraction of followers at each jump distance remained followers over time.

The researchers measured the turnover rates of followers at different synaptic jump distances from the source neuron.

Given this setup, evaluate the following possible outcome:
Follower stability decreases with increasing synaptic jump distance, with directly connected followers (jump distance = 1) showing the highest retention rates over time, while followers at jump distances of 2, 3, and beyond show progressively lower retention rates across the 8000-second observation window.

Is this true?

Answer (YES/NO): YES